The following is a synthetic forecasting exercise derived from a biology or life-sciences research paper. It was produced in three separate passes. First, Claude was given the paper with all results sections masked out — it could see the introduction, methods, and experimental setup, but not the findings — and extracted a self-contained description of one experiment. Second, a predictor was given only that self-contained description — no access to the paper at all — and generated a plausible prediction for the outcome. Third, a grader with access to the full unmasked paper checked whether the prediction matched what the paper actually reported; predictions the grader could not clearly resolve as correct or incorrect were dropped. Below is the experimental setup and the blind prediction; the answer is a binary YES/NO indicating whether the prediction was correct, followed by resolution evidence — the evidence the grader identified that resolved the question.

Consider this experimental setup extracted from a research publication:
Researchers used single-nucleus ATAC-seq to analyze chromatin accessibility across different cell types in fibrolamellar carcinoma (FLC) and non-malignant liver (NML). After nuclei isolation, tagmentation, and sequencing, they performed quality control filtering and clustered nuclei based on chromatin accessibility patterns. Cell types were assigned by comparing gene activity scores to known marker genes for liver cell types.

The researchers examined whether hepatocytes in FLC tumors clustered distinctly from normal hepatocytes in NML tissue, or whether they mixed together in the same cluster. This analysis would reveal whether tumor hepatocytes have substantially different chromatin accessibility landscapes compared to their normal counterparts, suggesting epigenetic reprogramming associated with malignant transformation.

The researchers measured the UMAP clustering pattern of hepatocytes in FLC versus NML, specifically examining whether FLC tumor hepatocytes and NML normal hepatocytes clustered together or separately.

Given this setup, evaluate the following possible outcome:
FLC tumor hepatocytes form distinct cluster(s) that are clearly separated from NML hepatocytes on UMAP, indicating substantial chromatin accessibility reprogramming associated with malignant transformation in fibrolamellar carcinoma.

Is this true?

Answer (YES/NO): YES